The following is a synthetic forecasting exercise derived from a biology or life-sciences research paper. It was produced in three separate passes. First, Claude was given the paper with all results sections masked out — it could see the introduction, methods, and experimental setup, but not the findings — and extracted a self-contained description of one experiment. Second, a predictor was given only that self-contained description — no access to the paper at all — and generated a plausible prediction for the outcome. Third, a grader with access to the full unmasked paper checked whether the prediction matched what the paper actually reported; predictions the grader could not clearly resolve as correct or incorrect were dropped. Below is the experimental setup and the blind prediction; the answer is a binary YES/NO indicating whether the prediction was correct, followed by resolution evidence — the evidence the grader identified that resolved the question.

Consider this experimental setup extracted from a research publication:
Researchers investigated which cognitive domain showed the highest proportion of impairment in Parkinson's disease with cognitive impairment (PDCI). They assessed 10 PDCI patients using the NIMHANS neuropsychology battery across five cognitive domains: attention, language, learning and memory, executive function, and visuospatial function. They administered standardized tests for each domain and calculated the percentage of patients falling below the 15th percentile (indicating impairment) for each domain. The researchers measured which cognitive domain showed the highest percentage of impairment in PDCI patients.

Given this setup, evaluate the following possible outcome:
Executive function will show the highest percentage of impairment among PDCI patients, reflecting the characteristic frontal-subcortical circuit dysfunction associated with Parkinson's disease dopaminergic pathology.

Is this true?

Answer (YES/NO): NO